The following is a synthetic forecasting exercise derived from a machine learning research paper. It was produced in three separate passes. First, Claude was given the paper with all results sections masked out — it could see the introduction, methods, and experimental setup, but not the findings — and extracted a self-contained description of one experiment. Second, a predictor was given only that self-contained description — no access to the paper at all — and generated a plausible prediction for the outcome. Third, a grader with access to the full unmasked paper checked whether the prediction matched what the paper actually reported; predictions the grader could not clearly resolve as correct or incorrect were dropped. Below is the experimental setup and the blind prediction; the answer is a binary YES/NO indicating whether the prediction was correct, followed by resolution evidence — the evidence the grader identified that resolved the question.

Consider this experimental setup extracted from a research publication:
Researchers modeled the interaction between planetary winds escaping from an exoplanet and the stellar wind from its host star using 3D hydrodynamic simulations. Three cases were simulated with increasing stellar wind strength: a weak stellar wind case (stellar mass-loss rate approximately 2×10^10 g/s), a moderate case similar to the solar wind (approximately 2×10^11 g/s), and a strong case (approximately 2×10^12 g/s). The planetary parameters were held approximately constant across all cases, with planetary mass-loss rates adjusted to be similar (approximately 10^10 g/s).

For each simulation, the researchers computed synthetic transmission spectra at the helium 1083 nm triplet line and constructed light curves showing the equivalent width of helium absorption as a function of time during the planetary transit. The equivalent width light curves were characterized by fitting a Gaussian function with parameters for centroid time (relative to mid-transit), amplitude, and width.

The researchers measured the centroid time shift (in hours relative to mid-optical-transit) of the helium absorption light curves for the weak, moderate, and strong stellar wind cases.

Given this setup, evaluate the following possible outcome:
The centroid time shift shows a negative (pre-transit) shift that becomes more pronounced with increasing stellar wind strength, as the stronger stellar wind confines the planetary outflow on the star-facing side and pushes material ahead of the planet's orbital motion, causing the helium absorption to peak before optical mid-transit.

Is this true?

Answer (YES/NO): NO